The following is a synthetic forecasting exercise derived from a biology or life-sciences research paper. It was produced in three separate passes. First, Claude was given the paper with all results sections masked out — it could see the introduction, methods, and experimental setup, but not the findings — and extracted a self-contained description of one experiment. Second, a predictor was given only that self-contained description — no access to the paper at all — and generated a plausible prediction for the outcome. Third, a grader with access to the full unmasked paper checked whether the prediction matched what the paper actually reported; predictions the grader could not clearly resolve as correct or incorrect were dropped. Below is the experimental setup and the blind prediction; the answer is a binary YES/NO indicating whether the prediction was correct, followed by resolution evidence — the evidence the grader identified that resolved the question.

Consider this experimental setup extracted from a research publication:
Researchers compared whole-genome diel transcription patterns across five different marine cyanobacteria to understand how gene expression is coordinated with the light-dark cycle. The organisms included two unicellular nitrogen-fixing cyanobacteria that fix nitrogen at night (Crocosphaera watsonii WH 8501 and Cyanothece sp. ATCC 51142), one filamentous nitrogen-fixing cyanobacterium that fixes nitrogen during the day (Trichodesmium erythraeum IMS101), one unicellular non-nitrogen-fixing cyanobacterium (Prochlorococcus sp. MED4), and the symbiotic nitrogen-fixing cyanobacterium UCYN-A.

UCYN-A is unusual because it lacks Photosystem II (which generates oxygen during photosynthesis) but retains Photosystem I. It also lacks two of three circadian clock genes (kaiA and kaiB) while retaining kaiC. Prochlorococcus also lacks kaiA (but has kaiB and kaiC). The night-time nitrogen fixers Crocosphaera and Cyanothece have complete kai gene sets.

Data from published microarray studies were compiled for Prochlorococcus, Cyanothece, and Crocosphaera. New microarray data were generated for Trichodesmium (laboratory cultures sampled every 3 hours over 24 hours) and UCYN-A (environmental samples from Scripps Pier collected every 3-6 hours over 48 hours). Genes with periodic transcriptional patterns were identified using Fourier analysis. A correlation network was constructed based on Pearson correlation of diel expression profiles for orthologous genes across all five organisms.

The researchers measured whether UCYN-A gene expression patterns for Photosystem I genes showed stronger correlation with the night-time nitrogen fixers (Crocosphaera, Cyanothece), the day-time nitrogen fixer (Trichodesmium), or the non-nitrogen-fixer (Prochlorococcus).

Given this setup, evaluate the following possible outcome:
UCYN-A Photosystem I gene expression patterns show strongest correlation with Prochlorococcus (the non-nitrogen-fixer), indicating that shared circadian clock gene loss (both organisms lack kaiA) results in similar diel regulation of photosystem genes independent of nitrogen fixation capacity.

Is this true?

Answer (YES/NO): NO